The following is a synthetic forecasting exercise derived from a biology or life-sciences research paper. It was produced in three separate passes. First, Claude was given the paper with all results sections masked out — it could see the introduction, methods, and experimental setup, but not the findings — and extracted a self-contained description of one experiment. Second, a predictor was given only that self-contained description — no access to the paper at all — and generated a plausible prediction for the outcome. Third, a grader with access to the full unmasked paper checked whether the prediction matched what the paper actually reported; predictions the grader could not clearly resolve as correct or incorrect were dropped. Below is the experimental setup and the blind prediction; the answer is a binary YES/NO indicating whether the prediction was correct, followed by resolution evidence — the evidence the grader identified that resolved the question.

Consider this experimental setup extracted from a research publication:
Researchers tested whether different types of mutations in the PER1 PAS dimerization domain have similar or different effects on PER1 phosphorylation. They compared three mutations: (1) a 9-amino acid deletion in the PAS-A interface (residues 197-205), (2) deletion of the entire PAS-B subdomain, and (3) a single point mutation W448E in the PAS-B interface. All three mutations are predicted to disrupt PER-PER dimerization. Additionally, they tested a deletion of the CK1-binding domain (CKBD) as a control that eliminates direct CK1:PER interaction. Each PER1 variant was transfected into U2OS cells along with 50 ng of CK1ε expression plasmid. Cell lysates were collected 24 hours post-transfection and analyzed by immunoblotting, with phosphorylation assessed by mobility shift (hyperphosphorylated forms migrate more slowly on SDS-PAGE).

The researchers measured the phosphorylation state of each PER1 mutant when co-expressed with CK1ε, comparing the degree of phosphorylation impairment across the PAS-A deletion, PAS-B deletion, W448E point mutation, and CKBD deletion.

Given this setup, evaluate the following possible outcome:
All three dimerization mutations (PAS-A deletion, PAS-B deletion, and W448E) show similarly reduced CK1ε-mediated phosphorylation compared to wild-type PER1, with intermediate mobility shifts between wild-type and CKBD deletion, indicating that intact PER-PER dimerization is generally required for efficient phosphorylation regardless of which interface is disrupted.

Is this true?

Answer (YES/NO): NO